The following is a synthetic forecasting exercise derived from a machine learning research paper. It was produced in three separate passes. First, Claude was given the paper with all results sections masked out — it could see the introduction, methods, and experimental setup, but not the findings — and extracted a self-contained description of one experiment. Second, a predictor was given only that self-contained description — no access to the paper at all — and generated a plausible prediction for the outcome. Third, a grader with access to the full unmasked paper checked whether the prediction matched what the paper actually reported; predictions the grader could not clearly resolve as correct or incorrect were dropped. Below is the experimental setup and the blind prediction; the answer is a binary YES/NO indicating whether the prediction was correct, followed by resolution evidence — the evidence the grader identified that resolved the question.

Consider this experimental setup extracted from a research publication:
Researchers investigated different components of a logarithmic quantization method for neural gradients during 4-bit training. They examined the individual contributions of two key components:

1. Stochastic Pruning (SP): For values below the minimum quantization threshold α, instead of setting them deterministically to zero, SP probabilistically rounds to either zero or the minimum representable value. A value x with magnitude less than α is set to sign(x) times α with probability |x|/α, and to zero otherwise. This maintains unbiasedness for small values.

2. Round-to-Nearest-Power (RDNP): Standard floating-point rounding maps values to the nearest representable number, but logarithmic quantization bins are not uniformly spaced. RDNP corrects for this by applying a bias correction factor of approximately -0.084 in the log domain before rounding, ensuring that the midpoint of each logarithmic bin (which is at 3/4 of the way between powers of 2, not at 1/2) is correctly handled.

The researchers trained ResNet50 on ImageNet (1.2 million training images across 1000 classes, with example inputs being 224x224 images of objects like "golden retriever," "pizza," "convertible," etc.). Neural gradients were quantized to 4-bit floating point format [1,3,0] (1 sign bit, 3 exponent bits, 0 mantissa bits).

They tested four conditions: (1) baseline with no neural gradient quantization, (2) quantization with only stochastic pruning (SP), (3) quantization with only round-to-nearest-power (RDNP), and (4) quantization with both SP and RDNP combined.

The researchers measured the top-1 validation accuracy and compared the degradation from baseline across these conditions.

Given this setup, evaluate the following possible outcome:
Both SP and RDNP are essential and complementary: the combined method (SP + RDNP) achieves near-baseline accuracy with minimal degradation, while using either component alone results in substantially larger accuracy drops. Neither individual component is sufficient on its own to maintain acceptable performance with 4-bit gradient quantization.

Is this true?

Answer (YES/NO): NO